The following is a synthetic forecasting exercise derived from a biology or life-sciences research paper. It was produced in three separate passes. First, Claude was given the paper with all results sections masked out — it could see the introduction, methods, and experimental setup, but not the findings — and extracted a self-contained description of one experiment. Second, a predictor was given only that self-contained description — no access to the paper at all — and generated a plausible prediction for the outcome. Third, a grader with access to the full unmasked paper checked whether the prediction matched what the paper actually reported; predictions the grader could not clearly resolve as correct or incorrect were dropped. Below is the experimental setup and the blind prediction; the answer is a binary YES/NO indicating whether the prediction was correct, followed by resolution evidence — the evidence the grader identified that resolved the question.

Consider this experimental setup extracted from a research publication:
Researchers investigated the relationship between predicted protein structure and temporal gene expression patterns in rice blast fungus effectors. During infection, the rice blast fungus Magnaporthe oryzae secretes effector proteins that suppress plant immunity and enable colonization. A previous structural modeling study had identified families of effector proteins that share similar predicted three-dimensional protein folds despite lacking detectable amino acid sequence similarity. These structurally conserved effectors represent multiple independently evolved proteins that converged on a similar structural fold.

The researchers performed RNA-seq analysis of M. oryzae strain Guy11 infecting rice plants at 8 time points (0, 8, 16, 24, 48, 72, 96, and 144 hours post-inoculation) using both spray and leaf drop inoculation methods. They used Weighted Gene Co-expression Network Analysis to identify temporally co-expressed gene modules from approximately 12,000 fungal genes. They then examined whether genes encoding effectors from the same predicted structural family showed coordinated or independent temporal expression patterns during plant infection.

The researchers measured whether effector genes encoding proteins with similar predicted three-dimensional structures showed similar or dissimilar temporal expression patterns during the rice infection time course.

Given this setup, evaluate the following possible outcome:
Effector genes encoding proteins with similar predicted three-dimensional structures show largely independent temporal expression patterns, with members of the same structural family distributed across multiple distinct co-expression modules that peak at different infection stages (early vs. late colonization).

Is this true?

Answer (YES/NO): NO